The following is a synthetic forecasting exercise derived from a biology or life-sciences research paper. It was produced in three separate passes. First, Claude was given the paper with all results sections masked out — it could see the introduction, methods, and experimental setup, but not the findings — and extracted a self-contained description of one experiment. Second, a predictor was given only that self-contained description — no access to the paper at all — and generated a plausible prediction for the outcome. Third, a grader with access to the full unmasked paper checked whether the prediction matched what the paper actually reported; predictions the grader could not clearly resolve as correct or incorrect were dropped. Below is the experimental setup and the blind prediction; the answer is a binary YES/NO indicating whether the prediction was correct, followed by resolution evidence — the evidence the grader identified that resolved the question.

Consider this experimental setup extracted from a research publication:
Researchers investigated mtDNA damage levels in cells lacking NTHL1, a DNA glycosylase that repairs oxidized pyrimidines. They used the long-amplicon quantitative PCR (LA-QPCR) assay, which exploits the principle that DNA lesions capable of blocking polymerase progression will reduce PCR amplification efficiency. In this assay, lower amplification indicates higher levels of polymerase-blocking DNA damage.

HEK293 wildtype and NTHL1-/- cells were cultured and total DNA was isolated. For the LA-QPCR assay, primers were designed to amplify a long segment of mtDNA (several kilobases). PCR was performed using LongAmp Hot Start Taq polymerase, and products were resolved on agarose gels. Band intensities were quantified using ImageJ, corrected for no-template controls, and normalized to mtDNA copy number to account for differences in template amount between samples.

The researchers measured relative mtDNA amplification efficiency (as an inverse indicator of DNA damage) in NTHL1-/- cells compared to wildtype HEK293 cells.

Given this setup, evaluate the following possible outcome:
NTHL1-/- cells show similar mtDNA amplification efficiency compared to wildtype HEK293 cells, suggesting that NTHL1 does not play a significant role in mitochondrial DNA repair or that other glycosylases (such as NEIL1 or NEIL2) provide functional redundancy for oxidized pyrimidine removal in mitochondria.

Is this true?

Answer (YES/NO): NO